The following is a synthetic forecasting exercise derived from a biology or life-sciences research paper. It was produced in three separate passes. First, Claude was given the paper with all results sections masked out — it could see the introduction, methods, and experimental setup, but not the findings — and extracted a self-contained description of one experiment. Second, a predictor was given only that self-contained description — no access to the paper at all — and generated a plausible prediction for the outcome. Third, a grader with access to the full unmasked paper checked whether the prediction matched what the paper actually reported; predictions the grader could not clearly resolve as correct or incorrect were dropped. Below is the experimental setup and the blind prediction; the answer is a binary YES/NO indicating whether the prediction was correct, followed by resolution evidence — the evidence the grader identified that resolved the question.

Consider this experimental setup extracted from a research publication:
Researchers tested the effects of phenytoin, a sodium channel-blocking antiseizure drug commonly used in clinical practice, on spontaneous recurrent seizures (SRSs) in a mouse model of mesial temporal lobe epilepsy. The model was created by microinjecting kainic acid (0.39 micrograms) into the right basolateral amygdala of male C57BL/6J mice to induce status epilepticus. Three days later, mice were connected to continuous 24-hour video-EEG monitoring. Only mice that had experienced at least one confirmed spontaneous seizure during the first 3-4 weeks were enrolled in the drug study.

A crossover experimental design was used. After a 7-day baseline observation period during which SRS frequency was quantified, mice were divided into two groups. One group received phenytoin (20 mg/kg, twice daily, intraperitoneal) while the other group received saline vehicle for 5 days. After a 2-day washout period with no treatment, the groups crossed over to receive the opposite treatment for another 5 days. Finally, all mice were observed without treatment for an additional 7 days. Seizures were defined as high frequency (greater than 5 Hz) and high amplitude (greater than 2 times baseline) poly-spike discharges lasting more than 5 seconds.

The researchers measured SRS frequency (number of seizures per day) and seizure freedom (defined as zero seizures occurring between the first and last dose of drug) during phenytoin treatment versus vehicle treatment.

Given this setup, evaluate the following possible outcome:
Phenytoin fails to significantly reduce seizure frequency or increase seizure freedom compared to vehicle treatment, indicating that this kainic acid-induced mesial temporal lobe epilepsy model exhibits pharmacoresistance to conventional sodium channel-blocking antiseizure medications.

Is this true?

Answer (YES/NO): YES